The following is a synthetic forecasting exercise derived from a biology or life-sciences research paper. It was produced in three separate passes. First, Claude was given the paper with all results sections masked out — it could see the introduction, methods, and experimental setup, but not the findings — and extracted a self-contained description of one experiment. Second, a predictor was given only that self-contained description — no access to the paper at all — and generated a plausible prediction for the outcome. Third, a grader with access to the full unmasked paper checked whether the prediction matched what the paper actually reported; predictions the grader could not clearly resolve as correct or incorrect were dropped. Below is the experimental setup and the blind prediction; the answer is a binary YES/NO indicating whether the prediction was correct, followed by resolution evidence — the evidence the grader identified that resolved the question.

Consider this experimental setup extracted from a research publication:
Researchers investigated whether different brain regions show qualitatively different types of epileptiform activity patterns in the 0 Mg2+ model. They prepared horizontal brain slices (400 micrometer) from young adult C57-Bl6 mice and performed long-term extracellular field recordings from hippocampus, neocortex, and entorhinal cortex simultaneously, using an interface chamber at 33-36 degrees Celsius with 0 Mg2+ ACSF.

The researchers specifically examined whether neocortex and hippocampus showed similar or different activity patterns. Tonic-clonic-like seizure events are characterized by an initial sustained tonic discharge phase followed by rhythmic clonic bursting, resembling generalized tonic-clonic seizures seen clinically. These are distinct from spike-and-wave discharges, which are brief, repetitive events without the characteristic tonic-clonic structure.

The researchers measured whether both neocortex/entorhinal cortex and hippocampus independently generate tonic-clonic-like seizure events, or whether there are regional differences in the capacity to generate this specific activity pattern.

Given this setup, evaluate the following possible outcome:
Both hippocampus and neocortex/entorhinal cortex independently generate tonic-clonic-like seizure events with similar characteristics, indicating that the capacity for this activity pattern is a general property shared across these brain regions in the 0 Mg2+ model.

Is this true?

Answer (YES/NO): NO